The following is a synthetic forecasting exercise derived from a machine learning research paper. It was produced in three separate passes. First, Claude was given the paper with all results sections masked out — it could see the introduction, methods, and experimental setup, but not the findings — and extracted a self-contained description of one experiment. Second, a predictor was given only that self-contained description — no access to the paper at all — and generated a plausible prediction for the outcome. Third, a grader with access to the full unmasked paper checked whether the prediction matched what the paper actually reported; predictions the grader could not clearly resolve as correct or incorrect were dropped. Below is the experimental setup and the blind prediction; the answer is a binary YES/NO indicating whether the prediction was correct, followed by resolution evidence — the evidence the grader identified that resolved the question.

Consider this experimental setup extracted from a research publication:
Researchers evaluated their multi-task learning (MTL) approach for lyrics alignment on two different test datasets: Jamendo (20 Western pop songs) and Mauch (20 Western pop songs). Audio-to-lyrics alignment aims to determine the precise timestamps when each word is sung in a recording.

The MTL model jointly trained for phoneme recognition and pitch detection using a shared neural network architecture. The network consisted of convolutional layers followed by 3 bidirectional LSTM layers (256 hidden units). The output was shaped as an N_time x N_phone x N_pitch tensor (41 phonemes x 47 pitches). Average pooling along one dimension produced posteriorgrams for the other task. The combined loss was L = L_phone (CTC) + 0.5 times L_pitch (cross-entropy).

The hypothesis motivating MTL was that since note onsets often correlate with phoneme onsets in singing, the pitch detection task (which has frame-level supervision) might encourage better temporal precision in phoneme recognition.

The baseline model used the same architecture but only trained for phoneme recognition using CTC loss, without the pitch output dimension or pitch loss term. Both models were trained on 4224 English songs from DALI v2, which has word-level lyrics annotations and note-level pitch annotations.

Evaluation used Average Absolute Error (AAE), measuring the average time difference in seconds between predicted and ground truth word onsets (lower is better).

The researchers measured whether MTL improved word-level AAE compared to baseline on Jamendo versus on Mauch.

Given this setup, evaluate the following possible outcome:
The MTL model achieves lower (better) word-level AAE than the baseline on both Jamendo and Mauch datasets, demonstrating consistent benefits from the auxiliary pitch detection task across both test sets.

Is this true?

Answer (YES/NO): NO